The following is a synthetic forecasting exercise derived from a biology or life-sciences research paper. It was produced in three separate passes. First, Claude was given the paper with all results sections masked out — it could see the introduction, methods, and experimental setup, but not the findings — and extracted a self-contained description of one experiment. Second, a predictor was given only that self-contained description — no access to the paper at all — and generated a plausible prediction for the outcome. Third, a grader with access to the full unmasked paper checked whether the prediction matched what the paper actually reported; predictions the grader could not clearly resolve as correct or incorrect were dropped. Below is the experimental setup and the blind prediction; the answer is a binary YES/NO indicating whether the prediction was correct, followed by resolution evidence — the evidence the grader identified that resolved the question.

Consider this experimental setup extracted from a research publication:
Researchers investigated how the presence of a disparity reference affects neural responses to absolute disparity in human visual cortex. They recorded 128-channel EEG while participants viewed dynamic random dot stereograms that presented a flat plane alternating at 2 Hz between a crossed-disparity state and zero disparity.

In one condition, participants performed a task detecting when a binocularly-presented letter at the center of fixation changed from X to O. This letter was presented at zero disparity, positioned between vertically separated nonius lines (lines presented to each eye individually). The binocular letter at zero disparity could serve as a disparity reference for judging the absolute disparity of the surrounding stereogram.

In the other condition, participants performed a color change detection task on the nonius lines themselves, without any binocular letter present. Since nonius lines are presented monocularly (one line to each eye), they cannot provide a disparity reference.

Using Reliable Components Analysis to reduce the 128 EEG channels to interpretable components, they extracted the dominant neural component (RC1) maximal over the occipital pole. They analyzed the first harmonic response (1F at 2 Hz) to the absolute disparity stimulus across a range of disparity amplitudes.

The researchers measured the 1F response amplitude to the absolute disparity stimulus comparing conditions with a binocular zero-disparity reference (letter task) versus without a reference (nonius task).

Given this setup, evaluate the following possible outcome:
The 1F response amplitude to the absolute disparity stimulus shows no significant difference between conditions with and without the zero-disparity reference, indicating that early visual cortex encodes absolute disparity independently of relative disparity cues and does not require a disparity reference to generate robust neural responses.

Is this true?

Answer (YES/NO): NO